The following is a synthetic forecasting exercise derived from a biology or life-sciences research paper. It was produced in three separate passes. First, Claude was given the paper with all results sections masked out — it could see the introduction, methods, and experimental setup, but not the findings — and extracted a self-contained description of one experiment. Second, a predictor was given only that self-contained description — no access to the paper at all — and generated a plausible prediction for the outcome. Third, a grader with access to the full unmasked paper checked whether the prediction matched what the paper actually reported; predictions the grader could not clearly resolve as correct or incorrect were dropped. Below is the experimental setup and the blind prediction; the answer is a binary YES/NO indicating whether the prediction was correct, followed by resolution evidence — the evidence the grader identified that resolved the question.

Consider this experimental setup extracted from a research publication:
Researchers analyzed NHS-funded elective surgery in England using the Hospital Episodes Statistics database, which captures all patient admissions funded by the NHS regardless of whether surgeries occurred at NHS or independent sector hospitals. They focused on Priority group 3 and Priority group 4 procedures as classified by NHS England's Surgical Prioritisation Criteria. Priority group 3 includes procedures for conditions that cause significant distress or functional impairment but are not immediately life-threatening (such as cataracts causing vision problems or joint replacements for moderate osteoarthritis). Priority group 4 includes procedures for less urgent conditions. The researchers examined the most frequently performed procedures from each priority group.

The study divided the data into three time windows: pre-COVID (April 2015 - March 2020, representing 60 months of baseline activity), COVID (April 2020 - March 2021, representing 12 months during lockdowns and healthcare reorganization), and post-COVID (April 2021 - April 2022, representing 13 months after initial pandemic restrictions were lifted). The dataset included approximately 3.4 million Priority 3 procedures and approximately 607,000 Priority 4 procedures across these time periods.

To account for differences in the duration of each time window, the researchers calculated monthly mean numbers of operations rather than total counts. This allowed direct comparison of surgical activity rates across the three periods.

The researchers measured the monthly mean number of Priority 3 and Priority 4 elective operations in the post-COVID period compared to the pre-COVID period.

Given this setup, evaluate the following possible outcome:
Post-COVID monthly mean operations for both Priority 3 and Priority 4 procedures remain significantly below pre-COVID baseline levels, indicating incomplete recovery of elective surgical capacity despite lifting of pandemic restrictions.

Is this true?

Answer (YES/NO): YES